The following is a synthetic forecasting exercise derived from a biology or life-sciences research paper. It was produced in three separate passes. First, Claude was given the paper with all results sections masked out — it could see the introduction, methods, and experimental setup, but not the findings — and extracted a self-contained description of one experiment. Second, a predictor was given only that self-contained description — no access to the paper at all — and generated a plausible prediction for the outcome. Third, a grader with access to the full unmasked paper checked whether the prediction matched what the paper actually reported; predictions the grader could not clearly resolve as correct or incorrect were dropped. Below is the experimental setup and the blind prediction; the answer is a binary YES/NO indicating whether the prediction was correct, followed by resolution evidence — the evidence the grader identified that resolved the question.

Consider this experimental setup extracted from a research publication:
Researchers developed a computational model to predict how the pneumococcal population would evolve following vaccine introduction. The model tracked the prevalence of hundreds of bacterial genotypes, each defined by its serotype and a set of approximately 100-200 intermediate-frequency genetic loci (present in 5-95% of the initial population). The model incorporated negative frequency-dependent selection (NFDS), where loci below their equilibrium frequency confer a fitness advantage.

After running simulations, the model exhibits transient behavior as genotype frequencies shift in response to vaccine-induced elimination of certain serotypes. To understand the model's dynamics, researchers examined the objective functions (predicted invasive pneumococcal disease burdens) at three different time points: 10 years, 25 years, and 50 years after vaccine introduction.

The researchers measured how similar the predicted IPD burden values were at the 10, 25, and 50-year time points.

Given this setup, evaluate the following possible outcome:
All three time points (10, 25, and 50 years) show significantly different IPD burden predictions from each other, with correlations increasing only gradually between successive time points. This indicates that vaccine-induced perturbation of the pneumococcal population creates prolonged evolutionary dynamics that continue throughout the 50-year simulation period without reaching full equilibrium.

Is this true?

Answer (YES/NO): NO